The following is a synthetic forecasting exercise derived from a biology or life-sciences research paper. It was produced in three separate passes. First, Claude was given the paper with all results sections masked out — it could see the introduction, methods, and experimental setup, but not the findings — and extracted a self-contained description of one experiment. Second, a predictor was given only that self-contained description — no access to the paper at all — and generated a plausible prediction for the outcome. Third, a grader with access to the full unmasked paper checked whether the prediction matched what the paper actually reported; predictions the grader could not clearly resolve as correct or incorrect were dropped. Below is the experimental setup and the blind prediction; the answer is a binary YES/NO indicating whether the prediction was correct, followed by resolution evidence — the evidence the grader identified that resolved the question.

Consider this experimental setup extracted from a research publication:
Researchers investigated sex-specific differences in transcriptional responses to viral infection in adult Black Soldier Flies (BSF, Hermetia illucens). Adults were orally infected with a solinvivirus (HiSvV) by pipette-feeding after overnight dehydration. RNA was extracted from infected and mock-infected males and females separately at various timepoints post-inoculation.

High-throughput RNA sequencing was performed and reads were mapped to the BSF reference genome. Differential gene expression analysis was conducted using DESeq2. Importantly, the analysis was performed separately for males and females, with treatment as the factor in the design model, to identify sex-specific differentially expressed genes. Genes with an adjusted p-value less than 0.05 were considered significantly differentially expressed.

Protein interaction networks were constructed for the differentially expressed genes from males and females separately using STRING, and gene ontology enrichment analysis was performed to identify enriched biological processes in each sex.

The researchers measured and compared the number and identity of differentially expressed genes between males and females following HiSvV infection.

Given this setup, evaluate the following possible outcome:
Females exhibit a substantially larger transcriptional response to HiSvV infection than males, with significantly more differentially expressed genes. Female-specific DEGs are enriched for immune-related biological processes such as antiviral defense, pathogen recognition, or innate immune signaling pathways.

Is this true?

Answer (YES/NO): NO